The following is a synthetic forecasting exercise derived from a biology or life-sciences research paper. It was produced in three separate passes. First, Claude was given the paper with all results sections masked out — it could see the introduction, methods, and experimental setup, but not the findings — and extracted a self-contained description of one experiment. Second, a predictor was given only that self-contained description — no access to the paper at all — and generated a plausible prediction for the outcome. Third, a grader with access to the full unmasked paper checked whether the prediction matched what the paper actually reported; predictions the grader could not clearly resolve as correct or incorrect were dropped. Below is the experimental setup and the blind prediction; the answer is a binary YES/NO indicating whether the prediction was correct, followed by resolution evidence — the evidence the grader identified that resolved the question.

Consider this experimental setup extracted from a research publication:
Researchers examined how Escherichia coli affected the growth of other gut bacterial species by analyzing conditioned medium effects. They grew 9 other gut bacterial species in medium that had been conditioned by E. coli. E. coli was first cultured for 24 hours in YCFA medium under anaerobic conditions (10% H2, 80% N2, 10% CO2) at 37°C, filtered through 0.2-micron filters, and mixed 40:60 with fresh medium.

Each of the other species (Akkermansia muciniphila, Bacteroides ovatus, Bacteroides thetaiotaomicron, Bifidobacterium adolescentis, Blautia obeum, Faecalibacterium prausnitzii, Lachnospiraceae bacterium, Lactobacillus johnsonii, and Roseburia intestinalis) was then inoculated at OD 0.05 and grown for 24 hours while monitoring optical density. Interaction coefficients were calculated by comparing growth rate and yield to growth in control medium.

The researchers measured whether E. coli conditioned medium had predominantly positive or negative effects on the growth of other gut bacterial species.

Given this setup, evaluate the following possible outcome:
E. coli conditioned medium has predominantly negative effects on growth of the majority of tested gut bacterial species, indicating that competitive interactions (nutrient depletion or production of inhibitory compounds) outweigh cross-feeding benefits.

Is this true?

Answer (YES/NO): YES